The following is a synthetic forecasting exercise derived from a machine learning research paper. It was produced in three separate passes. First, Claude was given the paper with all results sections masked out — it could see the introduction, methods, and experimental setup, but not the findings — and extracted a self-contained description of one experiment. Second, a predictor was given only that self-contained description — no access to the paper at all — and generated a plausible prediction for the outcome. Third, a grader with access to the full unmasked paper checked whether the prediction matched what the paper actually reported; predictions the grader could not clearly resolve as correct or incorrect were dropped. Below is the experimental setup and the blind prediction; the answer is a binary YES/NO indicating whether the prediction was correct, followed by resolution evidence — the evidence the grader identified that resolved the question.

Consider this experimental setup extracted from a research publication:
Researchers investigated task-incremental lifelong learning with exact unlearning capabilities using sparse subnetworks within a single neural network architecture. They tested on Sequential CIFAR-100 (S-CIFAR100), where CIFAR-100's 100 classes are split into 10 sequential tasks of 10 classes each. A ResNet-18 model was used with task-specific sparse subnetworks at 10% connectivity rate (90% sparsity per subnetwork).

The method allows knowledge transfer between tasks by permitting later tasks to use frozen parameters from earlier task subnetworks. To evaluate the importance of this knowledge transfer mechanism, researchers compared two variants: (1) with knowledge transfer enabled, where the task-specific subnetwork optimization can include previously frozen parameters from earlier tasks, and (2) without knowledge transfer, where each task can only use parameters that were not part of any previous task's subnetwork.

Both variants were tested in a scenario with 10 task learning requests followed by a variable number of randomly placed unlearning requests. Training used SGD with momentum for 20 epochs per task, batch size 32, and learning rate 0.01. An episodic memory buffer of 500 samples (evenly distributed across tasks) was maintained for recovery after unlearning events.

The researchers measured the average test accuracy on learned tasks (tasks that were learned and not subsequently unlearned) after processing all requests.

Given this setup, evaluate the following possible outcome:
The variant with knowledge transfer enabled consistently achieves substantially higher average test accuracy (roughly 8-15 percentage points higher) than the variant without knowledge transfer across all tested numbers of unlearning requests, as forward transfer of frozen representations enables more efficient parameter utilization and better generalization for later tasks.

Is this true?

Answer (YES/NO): NO